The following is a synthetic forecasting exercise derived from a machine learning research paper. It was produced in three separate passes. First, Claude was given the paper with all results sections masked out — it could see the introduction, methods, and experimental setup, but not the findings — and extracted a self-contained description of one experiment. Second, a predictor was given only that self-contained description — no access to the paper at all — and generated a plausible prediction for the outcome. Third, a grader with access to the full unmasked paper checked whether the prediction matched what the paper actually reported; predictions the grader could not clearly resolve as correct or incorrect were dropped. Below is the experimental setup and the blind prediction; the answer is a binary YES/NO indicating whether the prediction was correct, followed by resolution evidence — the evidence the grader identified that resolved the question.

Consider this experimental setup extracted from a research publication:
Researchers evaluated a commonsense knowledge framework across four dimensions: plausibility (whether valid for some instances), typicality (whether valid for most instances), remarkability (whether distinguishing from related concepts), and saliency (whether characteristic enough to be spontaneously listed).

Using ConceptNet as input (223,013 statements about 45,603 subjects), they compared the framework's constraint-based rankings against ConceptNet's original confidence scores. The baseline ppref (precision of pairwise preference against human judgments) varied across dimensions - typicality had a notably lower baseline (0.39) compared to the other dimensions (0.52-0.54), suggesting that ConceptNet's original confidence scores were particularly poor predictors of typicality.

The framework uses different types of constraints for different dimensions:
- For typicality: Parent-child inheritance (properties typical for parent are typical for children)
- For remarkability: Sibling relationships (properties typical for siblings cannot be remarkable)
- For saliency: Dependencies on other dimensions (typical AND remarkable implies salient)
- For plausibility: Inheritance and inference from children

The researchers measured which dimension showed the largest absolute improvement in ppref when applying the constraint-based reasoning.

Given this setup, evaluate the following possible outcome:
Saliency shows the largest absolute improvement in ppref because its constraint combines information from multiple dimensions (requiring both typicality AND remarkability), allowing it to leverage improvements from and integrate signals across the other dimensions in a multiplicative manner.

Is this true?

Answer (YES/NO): NO